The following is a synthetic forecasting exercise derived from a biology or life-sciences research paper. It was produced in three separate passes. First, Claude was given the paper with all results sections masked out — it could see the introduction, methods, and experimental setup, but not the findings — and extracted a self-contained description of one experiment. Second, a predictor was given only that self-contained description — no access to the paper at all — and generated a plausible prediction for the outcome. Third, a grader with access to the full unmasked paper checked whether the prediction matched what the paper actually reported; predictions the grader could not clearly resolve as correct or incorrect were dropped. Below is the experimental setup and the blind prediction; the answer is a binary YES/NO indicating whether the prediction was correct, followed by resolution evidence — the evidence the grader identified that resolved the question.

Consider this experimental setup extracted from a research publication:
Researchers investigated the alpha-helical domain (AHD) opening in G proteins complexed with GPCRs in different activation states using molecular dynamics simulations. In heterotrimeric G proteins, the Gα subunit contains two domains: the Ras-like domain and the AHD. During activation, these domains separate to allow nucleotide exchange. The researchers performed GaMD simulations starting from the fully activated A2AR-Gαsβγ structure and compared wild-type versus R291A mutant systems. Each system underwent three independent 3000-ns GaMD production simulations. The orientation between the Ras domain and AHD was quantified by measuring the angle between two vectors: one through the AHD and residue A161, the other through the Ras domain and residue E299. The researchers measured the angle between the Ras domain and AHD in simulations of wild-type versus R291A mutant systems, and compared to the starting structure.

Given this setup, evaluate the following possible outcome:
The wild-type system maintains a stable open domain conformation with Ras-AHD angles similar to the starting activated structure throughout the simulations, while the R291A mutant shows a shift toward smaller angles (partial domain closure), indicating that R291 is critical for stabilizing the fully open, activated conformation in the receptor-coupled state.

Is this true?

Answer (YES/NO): YES